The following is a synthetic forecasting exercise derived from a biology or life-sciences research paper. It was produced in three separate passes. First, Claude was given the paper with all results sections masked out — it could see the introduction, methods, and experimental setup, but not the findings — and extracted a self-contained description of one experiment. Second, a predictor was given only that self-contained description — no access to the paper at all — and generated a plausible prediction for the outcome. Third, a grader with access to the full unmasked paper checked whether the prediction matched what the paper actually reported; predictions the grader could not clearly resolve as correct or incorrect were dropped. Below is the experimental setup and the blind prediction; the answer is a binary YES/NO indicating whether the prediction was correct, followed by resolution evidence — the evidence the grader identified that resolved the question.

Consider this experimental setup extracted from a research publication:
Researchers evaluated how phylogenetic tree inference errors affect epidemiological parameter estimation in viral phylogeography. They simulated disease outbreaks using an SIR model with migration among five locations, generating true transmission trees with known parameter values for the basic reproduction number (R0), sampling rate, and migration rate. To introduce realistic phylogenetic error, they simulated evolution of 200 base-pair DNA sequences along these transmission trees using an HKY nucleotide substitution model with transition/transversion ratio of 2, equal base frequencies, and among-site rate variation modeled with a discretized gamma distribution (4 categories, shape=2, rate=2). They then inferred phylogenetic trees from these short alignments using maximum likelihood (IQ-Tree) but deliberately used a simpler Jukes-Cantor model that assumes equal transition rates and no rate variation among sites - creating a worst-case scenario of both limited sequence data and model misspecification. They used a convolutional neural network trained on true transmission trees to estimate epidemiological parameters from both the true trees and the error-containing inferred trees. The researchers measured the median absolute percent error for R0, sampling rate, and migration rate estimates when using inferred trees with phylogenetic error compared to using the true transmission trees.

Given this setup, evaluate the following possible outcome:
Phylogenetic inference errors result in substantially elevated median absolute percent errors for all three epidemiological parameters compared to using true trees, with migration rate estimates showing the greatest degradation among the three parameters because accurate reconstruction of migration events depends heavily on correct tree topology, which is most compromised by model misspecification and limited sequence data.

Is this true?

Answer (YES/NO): NO